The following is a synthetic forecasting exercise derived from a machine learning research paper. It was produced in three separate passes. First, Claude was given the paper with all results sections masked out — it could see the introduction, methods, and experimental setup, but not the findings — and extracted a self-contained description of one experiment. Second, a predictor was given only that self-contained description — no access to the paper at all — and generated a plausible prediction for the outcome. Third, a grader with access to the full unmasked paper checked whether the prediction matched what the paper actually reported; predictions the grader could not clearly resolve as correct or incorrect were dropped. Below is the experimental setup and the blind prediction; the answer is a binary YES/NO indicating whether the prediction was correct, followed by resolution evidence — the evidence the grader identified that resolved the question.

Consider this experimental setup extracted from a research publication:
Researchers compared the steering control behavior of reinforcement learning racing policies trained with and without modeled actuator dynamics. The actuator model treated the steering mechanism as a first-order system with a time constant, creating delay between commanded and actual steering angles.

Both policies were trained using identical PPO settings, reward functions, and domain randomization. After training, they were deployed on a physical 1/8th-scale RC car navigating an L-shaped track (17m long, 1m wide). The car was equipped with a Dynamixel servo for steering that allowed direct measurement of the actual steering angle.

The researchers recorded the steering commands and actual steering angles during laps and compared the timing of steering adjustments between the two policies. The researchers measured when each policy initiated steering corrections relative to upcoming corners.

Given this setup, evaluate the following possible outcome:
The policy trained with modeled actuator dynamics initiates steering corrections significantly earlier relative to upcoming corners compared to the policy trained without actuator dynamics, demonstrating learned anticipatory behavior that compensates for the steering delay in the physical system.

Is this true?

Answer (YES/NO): YES